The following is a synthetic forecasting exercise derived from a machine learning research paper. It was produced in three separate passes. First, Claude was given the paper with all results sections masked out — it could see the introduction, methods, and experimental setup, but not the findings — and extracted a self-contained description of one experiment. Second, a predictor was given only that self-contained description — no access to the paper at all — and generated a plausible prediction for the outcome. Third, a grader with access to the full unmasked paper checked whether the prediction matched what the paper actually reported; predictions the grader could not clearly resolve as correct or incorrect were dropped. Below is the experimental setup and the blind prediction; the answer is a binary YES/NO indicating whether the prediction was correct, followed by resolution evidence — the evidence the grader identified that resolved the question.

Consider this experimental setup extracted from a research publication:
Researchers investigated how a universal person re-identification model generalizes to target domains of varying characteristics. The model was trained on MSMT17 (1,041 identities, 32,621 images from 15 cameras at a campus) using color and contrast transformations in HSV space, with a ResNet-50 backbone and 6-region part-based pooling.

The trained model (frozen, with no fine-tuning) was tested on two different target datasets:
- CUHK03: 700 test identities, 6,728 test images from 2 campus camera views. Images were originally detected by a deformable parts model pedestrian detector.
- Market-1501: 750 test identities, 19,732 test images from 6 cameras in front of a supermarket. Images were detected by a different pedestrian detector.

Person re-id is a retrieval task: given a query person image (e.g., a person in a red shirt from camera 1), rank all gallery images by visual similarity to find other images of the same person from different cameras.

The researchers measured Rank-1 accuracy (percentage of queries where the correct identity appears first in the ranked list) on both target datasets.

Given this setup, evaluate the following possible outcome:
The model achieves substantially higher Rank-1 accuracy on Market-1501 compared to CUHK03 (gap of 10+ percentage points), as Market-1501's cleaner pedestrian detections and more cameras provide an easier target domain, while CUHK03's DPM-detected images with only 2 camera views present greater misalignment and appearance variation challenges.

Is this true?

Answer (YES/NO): YES